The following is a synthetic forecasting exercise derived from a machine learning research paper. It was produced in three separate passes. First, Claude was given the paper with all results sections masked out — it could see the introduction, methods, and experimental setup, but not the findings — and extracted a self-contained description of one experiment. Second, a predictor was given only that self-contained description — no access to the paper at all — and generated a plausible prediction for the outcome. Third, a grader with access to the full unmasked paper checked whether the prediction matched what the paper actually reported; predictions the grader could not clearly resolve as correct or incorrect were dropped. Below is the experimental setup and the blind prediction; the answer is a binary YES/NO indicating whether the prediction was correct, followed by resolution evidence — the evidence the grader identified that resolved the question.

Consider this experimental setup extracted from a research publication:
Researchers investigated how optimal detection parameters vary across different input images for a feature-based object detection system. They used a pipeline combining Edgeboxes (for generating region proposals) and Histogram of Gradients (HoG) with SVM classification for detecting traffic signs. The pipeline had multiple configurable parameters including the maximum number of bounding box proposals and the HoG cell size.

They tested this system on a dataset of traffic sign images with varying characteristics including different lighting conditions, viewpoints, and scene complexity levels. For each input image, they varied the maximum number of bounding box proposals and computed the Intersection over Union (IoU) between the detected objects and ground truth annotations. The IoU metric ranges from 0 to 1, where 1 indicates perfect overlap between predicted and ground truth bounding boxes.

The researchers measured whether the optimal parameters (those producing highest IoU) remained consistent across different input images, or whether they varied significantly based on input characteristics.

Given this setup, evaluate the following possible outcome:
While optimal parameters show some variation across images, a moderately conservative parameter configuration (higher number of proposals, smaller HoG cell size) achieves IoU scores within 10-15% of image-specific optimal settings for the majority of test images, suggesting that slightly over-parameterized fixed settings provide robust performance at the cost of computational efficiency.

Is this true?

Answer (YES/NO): NO